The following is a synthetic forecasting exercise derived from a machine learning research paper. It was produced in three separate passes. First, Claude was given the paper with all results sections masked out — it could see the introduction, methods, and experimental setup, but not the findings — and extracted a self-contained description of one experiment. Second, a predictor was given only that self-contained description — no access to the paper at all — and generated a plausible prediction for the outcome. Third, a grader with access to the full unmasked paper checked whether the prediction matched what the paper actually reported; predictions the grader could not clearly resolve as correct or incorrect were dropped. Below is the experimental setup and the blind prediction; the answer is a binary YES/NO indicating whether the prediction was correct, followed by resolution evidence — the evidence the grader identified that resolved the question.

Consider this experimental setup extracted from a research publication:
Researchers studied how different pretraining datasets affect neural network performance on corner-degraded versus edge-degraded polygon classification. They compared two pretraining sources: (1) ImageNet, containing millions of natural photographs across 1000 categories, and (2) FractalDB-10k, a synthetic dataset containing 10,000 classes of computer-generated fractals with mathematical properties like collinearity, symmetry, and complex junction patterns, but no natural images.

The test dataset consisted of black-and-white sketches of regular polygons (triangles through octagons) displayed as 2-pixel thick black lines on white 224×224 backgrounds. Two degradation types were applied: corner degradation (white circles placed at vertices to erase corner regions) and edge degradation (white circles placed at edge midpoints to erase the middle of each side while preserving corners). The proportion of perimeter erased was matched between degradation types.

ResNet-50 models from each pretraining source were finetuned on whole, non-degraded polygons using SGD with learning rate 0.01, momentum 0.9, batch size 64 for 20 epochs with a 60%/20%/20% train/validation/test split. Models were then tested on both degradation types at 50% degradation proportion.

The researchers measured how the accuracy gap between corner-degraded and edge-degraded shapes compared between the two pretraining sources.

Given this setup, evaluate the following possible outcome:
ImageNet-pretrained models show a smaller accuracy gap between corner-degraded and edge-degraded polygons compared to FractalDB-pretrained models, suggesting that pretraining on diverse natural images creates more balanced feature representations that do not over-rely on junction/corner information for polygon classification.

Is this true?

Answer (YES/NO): YES